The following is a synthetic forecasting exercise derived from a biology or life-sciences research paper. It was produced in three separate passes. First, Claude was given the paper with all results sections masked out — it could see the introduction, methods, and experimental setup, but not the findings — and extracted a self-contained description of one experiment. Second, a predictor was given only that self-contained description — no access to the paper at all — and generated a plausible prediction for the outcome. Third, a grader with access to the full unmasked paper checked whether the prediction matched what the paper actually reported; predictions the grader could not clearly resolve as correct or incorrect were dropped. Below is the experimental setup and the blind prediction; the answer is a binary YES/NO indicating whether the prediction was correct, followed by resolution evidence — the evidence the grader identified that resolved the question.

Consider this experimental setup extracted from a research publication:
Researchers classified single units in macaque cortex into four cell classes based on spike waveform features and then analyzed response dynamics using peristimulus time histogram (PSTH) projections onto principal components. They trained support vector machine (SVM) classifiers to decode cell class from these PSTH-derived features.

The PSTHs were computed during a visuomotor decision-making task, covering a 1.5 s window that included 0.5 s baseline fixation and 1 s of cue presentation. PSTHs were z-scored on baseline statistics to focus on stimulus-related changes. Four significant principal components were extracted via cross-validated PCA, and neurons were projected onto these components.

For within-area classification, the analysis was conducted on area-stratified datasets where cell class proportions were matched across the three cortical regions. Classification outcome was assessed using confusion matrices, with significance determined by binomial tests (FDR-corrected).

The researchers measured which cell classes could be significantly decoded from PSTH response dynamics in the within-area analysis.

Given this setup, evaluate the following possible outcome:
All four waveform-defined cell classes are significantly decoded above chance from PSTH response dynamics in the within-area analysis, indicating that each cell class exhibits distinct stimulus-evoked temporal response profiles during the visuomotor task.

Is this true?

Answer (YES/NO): NO